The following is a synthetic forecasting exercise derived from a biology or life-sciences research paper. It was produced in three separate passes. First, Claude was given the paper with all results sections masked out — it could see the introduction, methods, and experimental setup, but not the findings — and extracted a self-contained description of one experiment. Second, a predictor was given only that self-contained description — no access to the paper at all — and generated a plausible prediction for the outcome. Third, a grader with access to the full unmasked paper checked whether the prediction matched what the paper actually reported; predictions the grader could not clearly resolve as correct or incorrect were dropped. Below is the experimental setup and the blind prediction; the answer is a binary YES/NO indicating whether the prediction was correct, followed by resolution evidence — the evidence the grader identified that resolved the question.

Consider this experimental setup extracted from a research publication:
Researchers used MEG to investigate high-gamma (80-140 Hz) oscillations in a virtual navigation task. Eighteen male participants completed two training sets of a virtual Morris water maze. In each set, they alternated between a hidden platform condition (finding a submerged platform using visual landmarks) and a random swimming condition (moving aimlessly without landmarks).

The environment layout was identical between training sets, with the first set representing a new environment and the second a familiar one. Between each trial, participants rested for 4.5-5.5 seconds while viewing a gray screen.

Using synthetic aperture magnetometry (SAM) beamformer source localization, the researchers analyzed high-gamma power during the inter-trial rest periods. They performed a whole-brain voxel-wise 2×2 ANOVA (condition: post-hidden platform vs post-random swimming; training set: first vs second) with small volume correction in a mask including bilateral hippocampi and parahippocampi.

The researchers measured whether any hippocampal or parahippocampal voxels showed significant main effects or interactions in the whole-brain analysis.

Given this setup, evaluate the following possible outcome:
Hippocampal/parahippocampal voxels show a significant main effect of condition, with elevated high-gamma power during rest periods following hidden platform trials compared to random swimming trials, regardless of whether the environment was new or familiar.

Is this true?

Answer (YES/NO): YES